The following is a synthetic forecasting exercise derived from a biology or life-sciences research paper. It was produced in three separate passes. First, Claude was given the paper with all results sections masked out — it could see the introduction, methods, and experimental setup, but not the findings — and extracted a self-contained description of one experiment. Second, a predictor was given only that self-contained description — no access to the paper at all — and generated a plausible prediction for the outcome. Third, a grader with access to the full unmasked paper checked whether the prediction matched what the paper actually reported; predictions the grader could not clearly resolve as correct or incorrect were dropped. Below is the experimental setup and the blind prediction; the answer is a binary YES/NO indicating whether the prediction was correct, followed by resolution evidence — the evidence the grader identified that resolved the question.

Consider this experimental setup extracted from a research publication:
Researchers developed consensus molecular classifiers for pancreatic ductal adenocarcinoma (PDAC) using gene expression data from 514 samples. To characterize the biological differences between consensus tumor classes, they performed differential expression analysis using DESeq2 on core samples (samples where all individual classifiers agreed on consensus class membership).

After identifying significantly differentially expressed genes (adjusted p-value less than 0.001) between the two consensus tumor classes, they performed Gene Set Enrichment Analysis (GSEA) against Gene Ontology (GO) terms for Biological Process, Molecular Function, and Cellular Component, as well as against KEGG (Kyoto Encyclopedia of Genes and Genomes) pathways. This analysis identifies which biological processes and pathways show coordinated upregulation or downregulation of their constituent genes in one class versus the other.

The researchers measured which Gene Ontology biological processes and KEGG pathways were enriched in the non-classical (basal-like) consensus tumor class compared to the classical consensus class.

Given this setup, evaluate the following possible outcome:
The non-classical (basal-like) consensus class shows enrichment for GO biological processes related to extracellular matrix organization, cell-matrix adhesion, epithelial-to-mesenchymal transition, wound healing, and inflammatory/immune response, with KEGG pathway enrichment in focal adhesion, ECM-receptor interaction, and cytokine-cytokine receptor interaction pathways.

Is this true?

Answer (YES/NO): NO